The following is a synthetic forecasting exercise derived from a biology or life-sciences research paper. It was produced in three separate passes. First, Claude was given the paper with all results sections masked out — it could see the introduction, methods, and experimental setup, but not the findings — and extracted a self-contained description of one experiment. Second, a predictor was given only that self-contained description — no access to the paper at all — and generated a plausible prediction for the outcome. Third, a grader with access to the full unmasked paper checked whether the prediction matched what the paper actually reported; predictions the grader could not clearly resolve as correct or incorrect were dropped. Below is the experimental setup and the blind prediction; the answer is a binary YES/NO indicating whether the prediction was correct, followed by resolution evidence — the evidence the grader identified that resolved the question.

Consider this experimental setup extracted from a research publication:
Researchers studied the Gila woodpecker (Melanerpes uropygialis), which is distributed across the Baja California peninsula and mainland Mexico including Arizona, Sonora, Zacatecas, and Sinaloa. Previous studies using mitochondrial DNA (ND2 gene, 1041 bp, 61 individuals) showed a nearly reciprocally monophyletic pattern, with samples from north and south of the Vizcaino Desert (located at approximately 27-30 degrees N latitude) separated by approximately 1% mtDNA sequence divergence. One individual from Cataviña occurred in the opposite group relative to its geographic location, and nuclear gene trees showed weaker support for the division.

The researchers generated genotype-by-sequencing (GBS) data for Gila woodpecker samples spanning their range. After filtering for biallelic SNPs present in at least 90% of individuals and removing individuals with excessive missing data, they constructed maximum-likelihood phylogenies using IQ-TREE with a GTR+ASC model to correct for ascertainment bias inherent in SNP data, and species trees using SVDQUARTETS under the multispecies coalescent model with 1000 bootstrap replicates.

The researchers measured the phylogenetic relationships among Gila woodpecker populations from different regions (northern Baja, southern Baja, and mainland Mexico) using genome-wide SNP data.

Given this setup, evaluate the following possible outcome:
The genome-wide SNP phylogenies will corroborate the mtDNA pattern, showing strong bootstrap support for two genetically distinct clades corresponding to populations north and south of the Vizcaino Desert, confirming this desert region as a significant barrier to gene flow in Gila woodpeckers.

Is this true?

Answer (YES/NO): NO